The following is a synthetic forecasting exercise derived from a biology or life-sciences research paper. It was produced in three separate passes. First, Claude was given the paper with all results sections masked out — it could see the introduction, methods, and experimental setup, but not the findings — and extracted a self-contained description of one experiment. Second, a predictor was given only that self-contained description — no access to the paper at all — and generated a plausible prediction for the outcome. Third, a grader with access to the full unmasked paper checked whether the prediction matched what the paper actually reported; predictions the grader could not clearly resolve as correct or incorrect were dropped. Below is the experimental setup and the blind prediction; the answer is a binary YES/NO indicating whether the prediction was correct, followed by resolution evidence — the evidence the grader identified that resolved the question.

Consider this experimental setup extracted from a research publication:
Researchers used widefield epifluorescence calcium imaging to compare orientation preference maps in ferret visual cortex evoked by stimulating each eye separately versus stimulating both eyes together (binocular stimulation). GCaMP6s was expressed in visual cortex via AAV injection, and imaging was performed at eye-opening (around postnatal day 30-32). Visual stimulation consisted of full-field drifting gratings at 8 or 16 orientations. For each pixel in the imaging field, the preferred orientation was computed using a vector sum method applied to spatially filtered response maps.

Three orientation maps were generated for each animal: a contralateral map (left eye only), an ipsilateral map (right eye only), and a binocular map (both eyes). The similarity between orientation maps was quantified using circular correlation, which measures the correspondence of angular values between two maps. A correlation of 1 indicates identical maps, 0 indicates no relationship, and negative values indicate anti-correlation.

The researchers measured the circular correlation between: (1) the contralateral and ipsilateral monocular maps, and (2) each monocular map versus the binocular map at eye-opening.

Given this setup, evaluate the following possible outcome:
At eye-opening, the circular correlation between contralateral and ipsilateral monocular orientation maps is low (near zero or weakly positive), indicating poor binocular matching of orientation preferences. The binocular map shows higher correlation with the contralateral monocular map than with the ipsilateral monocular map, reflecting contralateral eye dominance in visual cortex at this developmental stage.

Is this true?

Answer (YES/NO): NO